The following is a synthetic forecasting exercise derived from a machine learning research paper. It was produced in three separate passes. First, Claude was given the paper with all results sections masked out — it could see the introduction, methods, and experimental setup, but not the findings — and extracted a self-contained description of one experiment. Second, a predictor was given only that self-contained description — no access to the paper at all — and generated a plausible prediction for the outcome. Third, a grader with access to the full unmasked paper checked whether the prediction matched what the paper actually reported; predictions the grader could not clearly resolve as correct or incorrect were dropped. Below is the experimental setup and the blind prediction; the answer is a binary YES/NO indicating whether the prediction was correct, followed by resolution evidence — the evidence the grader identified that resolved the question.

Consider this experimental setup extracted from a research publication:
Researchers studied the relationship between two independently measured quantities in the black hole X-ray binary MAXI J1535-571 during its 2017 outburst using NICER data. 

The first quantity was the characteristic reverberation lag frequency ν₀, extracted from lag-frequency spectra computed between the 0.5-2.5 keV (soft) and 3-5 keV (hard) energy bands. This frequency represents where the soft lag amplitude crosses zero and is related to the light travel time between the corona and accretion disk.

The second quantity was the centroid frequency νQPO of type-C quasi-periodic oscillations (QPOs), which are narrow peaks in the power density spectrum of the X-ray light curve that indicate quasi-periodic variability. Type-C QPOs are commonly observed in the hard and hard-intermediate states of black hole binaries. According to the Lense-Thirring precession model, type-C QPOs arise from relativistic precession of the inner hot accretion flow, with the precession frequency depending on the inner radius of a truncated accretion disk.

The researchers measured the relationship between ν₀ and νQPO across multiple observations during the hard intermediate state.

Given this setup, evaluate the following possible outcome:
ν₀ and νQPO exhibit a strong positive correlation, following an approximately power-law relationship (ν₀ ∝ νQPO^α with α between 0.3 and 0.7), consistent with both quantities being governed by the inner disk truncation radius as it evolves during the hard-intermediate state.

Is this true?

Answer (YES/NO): NO